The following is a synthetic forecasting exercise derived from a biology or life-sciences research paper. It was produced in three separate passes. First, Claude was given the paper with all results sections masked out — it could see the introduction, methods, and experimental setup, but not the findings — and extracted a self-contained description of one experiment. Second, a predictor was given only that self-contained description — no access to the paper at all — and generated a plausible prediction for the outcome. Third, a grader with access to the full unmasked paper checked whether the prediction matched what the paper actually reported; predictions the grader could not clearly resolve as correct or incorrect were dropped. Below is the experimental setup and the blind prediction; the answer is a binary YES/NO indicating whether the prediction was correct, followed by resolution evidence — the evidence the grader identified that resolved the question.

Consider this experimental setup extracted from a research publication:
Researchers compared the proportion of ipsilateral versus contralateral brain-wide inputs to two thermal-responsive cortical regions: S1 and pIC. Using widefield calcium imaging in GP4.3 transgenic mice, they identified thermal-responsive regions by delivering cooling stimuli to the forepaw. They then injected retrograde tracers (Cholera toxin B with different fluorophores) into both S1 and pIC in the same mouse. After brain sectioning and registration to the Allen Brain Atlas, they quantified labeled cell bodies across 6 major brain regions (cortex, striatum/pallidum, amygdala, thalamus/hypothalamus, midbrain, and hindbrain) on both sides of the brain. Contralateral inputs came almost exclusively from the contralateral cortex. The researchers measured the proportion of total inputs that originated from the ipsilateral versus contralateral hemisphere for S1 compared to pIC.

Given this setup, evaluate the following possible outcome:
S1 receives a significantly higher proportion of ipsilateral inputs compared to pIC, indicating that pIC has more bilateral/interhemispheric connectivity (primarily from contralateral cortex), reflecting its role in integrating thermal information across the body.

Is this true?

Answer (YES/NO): YES